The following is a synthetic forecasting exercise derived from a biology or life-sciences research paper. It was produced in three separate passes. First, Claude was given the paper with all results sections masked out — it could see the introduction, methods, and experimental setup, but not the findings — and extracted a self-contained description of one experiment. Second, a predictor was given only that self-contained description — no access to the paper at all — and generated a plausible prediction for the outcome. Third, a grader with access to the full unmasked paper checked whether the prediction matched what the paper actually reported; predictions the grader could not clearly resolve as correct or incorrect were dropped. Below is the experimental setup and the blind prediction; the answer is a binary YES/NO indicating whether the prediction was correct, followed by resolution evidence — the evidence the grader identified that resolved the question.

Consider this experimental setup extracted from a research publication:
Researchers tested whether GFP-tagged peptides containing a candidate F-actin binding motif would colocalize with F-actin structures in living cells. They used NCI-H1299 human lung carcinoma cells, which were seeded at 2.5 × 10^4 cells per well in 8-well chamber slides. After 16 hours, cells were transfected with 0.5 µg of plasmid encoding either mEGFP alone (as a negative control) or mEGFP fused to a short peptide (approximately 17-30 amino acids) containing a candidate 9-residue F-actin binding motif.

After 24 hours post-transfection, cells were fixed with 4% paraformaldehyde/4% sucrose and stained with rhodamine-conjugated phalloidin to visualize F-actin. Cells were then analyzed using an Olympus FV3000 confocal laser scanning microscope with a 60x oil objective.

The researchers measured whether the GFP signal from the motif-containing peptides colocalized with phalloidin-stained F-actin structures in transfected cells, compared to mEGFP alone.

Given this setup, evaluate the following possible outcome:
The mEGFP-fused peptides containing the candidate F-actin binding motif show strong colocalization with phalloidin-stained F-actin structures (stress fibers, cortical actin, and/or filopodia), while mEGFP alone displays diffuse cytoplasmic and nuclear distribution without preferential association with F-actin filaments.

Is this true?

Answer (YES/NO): YES